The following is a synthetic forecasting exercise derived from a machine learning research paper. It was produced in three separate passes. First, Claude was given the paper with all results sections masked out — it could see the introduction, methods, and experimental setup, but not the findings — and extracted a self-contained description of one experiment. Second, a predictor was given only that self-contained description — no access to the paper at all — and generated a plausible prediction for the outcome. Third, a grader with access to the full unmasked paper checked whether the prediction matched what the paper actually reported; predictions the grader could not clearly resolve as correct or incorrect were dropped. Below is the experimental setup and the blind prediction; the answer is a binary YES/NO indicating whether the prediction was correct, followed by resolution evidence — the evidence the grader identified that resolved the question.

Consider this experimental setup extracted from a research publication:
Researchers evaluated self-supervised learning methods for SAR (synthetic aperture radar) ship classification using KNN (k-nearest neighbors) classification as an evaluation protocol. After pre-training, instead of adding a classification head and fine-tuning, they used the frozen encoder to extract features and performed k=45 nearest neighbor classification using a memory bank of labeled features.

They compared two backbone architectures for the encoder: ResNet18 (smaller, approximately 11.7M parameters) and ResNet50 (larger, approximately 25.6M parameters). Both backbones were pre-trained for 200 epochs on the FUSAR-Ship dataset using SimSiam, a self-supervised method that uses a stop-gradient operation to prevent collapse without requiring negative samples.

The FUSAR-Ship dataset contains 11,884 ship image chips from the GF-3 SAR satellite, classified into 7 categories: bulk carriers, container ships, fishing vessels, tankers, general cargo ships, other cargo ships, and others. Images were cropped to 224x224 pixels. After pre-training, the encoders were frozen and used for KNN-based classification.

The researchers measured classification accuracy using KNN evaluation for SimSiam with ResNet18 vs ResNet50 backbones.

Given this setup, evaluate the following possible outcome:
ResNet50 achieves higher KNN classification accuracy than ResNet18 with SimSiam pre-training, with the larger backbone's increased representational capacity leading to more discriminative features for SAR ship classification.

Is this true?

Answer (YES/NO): NO